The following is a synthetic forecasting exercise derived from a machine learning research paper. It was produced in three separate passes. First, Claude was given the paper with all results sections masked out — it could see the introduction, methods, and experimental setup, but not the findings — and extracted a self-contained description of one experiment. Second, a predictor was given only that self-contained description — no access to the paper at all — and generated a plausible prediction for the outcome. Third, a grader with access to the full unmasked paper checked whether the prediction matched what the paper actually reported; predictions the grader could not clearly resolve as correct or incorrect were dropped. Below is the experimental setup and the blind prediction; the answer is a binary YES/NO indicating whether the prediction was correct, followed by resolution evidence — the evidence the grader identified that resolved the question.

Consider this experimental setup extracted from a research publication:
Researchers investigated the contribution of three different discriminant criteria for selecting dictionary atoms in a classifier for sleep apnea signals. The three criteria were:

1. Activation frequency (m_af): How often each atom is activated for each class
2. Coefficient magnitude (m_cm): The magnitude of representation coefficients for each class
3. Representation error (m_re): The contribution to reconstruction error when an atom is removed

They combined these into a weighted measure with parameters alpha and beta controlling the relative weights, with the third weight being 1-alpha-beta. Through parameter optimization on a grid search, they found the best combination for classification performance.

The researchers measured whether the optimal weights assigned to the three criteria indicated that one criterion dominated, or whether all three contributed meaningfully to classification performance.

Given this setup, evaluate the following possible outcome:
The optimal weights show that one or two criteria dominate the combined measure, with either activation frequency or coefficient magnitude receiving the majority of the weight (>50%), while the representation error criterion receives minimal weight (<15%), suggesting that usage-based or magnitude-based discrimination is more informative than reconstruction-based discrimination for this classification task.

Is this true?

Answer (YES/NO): NO